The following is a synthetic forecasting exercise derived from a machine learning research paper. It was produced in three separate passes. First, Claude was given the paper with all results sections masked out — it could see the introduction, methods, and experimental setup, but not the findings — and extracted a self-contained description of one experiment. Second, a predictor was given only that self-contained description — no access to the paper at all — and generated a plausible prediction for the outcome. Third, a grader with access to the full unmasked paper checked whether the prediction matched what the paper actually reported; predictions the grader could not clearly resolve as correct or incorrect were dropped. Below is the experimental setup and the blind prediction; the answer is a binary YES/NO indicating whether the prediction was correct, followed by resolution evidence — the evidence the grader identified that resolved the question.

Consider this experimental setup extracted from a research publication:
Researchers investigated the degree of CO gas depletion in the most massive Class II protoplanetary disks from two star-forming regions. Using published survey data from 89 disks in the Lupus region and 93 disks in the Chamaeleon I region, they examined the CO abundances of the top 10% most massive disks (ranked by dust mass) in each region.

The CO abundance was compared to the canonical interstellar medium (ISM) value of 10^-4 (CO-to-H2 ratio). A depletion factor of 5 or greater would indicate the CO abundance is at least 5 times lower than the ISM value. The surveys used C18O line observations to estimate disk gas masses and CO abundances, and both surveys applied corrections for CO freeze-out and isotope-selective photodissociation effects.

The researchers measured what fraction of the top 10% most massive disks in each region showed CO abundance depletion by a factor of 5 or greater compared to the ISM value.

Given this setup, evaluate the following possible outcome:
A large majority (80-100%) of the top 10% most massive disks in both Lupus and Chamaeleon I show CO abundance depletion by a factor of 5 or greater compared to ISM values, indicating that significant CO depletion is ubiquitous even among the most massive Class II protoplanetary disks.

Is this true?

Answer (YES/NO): YES